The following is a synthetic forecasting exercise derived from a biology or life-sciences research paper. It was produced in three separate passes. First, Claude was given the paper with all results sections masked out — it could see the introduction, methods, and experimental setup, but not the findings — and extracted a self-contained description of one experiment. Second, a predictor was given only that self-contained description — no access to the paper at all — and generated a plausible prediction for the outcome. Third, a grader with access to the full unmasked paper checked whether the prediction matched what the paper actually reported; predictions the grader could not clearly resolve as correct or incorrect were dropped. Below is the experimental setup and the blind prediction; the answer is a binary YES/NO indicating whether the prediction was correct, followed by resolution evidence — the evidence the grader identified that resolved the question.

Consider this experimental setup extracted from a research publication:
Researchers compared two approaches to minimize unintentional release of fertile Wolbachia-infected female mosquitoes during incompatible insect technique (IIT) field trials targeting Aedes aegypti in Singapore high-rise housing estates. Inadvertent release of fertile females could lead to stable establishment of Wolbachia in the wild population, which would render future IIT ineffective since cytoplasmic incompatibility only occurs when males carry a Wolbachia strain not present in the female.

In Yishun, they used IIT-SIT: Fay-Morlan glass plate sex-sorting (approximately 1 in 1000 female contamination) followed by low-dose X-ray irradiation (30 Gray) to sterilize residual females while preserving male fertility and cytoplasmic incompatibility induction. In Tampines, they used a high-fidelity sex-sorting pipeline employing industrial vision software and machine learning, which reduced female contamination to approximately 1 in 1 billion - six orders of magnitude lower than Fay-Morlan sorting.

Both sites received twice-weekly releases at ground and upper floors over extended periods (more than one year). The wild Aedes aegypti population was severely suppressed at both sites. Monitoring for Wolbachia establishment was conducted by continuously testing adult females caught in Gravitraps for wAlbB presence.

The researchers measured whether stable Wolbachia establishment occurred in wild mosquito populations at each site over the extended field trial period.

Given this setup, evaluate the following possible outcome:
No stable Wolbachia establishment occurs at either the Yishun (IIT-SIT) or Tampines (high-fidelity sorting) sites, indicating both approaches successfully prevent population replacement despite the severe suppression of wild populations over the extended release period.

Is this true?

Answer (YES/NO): NO